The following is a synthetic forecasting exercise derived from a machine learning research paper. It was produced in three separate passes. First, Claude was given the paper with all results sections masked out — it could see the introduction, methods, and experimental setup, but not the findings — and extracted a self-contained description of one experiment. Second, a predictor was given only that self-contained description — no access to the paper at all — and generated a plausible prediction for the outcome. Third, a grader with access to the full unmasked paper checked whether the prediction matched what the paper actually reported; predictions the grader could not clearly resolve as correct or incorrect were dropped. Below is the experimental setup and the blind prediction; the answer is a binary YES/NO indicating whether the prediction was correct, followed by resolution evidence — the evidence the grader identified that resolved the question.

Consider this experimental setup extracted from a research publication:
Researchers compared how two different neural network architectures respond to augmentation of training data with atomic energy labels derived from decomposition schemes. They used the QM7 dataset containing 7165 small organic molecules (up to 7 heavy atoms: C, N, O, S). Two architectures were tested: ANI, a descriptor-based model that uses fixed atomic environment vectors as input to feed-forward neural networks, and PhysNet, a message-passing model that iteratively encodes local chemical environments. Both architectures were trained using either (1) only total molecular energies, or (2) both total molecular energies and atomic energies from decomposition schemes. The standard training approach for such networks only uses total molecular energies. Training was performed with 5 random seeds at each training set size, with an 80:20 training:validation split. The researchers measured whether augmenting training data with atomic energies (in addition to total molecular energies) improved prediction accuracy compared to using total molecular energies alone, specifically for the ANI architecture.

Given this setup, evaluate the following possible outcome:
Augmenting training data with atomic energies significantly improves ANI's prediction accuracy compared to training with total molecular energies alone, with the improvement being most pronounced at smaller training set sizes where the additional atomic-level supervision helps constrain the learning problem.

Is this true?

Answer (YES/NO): NO